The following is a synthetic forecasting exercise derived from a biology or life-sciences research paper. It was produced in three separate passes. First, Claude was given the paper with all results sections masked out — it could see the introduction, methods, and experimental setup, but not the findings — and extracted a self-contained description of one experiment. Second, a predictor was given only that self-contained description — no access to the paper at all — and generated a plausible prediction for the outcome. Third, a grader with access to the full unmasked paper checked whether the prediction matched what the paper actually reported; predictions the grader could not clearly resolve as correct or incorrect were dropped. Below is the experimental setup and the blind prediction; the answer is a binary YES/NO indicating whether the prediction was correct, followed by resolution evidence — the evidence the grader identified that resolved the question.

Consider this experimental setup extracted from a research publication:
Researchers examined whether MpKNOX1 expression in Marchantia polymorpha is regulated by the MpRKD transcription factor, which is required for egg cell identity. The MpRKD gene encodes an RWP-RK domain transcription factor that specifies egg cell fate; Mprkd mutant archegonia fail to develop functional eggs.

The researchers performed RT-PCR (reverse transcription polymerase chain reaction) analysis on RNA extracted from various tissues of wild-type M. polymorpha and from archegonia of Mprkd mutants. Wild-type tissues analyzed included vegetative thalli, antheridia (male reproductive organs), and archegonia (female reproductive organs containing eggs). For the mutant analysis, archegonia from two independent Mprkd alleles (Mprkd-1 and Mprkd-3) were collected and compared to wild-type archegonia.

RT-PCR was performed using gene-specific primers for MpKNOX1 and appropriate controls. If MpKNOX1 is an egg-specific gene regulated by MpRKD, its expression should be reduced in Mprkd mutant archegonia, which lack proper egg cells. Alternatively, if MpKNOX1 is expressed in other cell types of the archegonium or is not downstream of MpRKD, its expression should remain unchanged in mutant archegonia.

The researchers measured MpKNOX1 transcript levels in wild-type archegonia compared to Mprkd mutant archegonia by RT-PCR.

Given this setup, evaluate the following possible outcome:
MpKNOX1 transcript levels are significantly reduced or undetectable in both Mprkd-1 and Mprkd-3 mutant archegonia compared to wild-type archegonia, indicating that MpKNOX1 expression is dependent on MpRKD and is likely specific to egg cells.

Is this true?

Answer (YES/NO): YES